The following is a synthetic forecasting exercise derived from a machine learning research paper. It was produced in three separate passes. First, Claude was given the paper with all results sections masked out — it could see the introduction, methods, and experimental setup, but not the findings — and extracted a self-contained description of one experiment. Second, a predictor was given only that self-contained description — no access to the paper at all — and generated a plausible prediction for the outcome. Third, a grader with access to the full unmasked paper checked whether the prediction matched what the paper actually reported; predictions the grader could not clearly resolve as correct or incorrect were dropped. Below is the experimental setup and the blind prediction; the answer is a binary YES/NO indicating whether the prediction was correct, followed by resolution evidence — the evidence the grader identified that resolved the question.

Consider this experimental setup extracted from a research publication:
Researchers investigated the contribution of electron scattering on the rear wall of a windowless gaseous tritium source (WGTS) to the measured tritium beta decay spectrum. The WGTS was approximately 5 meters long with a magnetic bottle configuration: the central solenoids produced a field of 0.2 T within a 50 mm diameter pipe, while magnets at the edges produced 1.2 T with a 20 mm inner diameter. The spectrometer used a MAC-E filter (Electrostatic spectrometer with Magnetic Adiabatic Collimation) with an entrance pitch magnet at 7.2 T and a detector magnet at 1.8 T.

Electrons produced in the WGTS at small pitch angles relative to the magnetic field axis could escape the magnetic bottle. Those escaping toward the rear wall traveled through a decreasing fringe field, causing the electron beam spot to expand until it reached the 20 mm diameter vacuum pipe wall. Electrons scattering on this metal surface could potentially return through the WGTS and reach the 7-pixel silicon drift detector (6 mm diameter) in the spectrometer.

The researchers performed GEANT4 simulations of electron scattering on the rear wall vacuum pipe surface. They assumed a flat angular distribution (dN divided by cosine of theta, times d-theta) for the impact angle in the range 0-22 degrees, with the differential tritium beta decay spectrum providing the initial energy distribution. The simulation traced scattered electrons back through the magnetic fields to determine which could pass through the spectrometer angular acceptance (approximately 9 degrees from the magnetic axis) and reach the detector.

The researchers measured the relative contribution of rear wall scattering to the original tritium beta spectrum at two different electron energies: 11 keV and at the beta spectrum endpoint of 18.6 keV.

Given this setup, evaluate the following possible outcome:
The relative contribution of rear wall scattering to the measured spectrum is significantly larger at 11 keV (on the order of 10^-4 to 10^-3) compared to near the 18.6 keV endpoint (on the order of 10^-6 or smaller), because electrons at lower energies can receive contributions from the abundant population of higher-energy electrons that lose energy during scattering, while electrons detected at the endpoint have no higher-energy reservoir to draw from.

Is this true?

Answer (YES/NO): NO